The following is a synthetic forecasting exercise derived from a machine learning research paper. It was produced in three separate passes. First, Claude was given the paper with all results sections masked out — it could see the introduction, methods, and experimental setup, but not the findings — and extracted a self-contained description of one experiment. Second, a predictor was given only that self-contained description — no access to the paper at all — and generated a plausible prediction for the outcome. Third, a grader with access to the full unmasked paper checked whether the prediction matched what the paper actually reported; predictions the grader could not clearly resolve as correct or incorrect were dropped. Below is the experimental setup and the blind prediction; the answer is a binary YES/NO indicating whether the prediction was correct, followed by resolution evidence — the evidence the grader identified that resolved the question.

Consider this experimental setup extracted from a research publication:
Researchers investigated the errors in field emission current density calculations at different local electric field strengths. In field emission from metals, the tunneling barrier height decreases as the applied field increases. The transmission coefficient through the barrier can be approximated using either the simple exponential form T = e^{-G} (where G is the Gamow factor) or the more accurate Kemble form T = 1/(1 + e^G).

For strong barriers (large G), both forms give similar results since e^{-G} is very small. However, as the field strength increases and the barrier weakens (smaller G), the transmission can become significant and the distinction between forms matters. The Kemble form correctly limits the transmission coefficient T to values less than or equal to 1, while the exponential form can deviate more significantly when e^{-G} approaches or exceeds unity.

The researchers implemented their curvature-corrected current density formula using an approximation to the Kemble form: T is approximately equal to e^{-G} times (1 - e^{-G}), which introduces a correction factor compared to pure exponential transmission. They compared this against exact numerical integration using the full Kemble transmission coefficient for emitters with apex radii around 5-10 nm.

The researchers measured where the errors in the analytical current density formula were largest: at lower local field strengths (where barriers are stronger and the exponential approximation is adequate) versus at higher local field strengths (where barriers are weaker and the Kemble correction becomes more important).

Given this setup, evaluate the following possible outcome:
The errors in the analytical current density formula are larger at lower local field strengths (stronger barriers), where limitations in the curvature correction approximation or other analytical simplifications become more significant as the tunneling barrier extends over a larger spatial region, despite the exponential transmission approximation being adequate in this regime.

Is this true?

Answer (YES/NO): YES